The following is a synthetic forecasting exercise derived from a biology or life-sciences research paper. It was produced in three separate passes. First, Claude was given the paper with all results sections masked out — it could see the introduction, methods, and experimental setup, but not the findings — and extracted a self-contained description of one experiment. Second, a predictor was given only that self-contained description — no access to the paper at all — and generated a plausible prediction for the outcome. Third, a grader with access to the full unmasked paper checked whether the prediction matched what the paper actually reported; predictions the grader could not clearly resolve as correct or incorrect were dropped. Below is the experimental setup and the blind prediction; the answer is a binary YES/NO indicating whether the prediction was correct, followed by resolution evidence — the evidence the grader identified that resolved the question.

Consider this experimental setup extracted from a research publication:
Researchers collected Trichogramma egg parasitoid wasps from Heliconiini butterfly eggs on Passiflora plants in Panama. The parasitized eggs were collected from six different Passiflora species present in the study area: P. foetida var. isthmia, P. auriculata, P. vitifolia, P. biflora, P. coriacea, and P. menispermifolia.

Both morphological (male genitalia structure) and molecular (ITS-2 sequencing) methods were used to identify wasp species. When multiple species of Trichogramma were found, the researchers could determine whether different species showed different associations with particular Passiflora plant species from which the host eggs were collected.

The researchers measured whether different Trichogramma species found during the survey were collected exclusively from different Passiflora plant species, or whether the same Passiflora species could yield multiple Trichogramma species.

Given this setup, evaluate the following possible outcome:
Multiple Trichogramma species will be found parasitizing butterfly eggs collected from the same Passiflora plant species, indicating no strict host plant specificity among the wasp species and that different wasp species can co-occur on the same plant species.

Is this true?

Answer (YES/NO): YES